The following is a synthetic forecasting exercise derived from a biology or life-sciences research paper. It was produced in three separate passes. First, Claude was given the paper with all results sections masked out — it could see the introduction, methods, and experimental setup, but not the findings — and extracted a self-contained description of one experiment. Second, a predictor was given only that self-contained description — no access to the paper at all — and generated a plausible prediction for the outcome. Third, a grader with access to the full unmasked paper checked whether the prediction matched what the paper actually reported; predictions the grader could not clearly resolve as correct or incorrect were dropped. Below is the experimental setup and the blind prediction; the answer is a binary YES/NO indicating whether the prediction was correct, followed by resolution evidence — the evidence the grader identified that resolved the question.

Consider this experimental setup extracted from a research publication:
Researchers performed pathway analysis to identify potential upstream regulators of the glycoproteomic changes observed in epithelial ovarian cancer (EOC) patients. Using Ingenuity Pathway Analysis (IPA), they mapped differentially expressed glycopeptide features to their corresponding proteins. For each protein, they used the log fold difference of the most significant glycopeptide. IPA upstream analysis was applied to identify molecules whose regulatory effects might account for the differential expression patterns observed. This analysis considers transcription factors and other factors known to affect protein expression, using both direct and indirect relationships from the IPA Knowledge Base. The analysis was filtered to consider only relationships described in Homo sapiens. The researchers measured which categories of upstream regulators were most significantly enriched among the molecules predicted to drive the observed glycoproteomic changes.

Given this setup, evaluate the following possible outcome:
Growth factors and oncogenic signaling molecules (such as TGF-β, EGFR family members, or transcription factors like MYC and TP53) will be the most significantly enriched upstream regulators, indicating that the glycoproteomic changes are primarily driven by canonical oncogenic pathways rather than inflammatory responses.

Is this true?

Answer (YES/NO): NO